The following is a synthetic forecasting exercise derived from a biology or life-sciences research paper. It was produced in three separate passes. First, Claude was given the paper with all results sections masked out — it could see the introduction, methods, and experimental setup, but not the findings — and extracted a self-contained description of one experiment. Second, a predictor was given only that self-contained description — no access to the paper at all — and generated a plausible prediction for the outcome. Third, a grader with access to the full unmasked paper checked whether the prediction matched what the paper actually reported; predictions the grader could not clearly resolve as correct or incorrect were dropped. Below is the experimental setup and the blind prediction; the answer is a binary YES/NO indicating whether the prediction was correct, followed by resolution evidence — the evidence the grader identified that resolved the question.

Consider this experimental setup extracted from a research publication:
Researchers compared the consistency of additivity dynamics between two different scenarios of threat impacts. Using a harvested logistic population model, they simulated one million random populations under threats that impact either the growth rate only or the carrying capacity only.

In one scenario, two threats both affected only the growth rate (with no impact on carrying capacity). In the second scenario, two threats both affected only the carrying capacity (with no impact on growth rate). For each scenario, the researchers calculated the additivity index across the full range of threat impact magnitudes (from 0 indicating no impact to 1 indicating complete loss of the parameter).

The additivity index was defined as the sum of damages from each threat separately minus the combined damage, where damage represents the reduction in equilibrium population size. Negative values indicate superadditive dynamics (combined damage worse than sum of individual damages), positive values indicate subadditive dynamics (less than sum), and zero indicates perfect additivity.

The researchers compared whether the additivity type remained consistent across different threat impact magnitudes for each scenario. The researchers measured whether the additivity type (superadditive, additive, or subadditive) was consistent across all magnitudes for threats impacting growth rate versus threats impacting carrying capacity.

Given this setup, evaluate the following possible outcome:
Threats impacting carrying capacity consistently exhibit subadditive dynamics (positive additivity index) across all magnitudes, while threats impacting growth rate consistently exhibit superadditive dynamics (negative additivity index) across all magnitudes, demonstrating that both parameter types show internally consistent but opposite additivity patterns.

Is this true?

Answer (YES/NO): NO